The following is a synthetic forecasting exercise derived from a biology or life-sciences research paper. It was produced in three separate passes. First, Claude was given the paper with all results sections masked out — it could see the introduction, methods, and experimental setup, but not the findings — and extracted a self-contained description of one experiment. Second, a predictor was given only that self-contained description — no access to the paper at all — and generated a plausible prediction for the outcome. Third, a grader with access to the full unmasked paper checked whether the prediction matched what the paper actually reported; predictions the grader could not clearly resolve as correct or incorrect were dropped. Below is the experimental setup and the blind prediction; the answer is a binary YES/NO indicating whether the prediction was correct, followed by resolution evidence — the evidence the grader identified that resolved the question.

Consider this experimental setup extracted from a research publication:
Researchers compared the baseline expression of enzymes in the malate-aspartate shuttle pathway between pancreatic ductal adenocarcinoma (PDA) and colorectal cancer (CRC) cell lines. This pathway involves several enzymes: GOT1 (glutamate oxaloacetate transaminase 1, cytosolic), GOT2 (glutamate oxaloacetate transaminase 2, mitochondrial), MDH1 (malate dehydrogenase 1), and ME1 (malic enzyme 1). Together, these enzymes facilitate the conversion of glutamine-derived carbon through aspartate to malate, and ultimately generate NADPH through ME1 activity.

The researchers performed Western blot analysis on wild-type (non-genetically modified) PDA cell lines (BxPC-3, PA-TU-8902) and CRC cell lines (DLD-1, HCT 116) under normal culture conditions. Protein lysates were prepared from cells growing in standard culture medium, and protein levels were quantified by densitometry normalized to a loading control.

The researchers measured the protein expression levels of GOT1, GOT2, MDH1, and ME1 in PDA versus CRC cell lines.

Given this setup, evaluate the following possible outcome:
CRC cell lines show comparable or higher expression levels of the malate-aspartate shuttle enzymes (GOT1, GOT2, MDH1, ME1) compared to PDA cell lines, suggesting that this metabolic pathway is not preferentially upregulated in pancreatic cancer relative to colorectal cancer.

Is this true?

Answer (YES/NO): YES